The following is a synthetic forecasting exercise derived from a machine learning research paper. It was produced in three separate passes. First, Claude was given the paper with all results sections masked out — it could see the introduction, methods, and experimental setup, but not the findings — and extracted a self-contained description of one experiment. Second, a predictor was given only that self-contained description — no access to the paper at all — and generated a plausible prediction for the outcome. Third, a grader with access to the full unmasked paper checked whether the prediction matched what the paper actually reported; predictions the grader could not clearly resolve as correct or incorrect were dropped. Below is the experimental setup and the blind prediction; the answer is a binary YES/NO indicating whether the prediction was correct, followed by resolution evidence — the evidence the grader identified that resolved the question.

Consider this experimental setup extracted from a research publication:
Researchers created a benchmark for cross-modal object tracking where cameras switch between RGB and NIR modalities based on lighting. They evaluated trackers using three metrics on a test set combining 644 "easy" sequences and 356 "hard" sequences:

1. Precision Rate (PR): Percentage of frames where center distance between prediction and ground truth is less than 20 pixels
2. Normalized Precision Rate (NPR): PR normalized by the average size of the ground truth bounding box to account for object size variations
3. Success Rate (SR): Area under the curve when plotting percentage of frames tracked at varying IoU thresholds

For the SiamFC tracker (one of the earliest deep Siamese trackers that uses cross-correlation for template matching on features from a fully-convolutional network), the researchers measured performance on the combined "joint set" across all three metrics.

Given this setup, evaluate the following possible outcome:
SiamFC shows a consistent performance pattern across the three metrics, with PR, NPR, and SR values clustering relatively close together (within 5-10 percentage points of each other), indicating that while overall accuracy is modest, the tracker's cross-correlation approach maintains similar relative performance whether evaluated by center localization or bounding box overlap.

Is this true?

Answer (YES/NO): YES